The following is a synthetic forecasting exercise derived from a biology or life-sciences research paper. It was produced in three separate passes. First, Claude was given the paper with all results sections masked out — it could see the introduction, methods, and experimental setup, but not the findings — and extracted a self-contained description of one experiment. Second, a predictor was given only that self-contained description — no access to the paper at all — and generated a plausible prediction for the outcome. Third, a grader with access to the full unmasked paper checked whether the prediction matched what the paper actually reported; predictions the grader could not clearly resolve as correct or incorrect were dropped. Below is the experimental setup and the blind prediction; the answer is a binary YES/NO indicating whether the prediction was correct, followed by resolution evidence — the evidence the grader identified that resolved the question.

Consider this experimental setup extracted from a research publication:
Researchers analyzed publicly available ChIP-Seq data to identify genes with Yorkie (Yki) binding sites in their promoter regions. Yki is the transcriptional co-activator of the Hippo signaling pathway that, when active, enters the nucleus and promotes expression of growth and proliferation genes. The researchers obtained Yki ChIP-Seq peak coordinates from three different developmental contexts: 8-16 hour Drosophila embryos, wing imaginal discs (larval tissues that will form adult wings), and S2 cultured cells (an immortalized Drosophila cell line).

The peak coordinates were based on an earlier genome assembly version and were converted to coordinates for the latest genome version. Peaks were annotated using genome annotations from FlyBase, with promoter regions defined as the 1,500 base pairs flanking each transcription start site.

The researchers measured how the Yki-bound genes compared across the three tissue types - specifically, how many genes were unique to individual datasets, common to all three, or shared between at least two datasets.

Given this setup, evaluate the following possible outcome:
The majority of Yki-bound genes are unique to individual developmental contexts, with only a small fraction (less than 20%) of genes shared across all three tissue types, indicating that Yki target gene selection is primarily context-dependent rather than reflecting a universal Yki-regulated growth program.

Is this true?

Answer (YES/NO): YES